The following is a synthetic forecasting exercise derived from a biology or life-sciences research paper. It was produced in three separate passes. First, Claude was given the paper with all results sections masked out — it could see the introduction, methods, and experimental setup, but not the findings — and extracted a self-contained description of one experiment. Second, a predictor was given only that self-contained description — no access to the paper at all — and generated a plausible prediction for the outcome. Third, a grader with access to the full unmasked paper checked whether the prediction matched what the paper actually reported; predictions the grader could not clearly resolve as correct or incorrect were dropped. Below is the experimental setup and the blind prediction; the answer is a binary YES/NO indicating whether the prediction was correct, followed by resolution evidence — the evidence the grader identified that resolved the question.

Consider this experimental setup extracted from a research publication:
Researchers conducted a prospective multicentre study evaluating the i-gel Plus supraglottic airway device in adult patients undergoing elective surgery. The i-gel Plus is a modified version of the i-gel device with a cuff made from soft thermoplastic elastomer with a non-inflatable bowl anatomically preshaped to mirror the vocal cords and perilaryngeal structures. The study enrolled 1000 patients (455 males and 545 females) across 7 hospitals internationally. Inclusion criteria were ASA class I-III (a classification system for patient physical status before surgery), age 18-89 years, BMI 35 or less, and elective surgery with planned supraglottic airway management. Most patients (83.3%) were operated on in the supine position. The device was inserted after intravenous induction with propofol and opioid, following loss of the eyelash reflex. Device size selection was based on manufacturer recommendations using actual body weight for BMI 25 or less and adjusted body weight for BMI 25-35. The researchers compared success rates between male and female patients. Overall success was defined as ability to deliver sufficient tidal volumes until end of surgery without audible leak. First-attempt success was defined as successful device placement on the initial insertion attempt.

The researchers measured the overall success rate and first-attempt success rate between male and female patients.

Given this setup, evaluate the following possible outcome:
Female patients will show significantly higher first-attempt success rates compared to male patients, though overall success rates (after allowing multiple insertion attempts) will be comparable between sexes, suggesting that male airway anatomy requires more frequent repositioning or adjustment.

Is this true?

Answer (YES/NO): NO